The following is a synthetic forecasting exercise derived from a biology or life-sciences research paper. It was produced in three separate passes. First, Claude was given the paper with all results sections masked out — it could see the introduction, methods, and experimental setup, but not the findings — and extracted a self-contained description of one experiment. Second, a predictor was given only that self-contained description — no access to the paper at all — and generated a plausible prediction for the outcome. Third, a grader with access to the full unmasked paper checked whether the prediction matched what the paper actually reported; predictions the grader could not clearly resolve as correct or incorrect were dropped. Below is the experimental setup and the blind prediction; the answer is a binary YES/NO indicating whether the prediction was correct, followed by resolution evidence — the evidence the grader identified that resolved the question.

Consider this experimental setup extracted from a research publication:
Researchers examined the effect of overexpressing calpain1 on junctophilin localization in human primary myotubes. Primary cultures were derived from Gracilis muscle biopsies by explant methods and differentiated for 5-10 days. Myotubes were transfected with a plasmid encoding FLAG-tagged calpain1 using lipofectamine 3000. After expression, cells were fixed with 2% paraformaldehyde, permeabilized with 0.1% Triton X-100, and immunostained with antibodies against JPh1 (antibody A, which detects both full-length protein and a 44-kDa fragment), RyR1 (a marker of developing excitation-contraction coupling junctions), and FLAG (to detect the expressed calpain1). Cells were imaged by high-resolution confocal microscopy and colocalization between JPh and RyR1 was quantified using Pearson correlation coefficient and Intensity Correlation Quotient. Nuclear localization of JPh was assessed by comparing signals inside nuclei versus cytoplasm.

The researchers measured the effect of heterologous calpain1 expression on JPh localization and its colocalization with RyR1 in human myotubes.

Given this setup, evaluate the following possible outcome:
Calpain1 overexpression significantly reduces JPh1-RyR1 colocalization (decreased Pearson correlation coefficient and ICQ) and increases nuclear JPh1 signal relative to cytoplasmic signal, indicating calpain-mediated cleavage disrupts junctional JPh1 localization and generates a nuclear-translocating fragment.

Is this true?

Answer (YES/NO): YES